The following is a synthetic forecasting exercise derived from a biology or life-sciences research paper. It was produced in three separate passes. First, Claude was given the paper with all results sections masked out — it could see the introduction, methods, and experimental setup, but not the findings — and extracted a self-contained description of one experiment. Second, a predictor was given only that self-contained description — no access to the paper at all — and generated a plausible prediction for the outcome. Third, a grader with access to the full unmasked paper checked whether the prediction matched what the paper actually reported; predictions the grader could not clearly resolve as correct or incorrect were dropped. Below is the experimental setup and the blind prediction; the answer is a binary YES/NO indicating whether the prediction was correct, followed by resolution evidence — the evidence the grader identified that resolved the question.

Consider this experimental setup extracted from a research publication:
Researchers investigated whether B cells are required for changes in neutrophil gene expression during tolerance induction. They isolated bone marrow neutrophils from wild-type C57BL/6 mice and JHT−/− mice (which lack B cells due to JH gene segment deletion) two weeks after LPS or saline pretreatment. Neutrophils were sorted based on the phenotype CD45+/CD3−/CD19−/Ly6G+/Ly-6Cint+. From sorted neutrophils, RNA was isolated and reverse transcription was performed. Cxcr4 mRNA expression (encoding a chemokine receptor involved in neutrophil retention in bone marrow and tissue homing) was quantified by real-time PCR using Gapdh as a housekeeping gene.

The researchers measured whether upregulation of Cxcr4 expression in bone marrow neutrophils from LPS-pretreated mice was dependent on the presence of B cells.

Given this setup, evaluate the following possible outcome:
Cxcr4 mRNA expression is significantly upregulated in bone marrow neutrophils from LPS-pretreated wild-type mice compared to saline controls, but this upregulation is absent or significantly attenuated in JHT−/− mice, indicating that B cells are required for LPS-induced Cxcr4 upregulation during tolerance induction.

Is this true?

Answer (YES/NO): YES